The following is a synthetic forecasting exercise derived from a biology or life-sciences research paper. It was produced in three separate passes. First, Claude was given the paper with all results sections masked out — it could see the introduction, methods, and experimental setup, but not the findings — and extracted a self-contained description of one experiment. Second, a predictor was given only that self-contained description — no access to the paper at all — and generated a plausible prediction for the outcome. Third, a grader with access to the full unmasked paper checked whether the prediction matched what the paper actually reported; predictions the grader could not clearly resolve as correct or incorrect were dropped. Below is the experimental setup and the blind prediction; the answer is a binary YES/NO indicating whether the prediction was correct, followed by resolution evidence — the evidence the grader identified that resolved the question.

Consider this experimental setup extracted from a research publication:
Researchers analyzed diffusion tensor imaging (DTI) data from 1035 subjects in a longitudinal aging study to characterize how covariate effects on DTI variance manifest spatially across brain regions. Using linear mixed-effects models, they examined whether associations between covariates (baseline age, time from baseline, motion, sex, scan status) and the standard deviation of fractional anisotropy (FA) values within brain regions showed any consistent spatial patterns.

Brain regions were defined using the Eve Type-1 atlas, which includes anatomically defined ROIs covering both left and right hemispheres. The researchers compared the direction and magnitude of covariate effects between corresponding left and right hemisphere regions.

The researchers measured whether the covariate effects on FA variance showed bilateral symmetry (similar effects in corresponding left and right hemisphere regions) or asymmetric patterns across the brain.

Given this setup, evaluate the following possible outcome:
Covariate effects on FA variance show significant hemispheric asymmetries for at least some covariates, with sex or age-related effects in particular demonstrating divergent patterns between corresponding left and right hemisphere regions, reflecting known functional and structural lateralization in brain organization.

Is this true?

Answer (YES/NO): NO